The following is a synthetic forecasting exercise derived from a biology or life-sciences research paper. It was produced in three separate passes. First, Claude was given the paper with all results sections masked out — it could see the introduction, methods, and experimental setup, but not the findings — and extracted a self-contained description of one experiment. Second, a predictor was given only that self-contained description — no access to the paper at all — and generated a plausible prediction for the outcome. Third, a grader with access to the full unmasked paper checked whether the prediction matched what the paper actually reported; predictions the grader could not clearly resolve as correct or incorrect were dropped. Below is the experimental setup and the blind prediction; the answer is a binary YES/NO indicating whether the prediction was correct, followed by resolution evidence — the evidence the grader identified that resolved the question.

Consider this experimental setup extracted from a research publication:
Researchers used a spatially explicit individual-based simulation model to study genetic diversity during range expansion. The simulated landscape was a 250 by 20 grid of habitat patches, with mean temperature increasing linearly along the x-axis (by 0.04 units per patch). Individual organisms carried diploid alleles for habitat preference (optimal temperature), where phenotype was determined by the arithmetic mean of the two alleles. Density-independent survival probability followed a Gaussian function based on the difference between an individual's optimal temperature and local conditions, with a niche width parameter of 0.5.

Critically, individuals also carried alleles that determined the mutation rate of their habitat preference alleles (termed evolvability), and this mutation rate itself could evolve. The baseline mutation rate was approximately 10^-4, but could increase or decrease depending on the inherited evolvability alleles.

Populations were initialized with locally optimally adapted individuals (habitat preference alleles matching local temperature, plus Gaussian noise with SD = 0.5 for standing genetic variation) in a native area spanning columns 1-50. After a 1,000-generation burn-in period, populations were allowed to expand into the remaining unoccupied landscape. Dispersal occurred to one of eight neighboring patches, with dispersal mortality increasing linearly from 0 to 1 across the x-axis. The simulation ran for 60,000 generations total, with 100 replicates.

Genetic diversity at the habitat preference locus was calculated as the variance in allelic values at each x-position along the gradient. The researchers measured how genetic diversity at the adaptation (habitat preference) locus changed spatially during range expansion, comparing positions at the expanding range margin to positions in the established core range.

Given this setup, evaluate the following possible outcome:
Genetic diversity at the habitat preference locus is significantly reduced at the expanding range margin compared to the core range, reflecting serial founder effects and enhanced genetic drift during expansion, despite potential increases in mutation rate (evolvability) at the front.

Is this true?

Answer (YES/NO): NO